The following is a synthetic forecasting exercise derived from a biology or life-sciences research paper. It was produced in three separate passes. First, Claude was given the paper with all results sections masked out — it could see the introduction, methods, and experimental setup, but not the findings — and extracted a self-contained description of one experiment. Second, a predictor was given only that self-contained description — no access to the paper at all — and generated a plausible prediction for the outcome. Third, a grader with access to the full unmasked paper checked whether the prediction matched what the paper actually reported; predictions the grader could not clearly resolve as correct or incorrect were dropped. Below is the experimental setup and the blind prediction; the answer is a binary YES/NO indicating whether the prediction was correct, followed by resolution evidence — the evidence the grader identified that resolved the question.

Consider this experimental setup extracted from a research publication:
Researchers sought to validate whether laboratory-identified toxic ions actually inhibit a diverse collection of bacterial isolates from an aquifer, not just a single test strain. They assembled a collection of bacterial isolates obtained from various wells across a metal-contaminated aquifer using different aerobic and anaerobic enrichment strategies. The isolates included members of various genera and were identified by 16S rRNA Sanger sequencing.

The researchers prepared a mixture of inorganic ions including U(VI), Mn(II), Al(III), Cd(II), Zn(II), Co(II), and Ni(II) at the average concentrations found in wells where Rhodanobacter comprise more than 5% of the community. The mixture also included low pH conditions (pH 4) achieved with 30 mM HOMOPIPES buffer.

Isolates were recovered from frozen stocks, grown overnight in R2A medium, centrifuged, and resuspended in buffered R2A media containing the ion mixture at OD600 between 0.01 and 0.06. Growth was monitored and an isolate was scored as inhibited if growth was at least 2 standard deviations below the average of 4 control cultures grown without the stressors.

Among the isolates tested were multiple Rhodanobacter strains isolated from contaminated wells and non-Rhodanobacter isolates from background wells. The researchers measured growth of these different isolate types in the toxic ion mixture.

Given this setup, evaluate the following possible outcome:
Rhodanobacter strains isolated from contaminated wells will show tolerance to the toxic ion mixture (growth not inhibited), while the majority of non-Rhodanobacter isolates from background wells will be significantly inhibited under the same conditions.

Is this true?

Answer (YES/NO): YES